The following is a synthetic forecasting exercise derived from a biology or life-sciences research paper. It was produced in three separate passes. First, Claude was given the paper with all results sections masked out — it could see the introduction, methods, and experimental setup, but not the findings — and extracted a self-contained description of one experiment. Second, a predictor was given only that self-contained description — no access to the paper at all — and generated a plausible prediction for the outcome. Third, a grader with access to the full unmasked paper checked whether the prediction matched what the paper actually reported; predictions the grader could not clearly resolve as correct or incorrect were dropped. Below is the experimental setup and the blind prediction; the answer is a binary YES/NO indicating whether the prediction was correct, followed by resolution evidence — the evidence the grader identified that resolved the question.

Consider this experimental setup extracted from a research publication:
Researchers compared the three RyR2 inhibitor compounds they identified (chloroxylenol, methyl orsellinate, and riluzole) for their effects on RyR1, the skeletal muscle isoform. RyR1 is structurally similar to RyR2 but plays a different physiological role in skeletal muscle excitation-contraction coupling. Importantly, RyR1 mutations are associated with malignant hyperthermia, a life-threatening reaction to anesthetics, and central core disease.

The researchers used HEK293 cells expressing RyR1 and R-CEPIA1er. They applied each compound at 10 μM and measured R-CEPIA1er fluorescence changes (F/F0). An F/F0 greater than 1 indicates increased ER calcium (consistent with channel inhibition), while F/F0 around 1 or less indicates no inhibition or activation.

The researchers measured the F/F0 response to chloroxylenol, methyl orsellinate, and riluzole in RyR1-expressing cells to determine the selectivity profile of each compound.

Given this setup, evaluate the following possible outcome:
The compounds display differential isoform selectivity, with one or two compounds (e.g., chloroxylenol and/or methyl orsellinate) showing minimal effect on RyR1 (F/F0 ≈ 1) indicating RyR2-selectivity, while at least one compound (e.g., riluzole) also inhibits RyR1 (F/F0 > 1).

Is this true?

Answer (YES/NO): NO